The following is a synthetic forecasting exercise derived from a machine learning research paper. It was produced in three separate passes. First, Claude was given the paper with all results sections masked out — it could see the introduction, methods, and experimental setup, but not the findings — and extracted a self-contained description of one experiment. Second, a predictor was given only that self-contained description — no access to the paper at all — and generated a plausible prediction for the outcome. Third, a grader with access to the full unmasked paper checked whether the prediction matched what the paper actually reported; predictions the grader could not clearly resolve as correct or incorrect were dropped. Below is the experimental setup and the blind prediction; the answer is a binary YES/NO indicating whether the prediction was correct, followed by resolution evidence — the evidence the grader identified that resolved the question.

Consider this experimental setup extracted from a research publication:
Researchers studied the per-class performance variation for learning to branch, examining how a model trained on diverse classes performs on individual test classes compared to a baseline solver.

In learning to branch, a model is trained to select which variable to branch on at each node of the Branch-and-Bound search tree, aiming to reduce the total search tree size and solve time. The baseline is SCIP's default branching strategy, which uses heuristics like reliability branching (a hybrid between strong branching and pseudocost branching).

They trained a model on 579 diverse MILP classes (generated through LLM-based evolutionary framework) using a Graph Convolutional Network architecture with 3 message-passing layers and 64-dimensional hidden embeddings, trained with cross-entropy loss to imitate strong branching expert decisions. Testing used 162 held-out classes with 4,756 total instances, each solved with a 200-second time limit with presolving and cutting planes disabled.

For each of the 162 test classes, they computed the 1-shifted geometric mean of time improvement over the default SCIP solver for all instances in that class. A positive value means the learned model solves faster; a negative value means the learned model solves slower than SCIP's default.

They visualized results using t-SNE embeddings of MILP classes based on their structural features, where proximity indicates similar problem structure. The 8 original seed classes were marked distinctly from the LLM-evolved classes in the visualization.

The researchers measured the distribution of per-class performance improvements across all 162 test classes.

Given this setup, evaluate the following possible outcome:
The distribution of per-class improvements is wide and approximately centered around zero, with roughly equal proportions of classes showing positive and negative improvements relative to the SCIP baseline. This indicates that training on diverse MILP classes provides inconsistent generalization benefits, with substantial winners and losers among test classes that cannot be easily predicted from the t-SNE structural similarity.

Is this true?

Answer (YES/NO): NO